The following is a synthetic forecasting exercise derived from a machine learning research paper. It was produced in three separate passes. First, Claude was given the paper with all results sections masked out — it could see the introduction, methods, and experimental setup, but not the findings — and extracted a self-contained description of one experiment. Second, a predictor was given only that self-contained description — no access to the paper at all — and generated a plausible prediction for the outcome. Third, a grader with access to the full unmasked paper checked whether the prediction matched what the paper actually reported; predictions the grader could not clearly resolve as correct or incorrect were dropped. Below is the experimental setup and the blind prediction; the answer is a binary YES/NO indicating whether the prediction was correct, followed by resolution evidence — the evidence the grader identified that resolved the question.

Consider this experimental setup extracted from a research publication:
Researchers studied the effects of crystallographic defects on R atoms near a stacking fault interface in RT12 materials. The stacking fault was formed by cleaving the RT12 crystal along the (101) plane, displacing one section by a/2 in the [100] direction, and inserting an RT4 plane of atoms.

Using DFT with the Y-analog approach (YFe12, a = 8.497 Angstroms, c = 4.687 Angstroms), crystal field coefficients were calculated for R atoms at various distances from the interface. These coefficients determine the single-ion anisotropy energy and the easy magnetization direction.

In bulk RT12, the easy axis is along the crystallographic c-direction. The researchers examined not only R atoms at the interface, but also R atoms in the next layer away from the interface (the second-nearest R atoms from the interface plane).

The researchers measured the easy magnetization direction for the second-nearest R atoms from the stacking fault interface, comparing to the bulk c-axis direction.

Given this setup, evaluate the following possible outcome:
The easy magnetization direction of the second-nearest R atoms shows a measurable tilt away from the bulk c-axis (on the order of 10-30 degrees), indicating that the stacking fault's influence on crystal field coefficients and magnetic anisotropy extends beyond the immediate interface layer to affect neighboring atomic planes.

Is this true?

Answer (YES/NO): NO